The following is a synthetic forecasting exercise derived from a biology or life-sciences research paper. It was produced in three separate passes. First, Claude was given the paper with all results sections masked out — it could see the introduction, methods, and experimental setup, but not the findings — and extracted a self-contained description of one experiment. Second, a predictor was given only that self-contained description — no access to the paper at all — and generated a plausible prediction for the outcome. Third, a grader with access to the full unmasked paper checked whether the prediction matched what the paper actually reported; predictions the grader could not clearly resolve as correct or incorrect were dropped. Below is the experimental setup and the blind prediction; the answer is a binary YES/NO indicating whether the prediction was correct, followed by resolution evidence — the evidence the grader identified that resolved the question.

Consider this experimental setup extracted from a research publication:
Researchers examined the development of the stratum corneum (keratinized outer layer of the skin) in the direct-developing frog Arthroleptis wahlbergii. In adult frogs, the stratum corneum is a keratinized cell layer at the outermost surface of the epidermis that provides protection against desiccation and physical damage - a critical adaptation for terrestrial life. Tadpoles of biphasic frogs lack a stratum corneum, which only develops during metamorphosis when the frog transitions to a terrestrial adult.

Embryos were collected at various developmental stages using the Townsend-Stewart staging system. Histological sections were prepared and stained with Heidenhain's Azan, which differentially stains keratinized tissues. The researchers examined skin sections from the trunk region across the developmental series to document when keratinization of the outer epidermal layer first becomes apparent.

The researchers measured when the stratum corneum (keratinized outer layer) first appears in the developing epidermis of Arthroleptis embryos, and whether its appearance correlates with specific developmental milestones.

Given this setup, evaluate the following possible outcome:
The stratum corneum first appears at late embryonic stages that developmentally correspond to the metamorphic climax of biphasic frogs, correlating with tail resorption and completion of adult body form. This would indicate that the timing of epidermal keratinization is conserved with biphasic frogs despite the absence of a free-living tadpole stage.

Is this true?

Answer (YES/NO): NO